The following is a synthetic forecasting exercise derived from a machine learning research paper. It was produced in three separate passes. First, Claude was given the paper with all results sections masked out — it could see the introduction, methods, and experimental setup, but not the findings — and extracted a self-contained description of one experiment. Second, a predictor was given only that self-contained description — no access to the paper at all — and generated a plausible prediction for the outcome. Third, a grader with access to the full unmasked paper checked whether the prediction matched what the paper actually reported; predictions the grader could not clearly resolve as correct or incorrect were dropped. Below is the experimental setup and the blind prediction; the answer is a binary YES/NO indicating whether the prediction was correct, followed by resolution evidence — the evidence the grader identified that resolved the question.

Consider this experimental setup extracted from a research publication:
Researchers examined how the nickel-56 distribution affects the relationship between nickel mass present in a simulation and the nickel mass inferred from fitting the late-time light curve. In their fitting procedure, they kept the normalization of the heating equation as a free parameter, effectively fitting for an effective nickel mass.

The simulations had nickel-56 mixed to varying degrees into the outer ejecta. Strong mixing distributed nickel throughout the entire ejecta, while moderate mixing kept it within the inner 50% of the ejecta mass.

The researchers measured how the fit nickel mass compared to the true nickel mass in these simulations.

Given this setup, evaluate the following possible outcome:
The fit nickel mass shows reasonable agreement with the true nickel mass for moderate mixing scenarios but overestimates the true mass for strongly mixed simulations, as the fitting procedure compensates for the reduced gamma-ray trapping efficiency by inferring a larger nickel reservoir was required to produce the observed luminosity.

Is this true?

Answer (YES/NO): NO